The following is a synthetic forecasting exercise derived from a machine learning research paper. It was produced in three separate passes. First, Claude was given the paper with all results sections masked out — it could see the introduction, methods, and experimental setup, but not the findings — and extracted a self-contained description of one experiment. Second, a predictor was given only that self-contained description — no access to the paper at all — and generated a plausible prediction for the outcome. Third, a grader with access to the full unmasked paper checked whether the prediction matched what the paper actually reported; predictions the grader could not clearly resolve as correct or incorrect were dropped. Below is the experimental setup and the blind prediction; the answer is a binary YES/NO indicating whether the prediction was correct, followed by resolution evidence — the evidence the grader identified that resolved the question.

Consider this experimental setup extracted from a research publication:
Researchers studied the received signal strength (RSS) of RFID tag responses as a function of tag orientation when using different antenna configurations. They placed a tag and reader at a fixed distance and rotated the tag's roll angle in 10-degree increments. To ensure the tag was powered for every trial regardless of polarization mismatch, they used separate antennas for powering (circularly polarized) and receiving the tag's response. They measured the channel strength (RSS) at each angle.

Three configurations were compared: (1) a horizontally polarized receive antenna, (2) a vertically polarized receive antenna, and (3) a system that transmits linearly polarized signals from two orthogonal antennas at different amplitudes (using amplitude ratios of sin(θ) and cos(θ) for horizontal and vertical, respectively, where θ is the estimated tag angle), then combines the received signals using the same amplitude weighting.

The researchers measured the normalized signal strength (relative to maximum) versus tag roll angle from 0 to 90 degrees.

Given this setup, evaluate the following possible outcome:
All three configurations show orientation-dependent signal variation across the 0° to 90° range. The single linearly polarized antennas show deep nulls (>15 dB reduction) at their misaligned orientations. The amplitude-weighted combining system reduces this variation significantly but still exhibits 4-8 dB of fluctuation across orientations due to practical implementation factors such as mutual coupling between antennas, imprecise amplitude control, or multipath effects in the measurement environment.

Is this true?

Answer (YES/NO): NO